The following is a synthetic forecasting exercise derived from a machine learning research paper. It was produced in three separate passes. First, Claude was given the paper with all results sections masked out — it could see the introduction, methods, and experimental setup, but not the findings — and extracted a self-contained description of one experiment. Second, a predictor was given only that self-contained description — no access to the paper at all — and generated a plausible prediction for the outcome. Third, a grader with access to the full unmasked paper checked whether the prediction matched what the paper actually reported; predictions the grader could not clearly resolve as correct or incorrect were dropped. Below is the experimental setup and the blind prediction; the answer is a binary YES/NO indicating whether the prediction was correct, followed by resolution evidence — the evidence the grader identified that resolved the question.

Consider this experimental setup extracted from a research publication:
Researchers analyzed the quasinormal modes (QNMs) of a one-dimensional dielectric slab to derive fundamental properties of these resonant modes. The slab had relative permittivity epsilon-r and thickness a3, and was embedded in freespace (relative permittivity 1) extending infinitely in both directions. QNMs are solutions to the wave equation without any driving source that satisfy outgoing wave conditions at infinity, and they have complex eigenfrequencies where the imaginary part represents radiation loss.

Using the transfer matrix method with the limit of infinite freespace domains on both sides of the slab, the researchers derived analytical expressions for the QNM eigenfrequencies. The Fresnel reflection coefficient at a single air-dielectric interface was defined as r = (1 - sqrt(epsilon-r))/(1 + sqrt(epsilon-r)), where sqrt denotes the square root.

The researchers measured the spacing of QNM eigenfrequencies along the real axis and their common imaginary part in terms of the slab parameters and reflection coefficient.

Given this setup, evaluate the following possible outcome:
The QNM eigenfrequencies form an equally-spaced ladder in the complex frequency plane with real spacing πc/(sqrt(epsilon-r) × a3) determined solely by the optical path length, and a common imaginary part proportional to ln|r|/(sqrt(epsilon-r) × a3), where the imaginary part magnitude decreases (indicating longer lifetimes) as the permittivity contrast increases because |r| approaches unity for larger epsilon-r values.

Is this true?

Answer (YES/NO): YES